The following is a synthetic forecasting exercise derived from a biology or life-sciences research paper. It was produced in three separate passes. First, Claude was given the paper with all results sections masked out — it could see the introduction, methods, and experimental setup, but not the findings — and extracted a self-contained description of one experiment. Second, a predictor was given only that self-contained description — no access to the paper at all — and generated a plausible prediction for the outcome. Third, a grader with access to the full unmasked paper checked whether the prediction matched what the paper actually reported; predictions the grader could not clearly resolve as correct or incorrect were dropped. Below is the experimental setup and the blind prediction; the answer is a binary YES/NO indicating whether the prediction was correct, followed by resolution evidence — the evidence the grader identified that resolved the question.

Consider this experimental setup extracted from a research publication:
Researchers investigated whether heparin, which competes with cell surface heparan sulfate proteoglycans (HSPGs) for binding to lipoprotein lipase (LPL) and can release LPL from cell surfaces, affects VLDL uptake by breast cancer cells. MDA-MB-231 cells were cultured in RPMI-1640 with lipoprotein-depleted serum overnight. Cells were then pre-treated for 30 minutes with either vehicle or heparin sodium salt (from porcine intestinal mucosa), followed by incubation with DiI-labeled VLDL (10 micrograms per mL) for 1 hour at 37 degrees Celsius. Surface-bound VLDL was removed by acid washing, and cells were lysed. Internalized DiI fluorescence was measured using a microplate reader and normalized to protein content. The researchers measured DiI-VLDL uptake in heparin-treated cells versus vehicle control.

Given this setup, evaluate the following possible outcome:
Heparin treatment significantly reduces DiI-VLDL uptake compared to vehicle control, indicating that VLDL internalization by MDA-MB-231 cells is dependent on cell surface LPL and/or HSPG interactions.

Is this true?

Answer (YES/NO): YES